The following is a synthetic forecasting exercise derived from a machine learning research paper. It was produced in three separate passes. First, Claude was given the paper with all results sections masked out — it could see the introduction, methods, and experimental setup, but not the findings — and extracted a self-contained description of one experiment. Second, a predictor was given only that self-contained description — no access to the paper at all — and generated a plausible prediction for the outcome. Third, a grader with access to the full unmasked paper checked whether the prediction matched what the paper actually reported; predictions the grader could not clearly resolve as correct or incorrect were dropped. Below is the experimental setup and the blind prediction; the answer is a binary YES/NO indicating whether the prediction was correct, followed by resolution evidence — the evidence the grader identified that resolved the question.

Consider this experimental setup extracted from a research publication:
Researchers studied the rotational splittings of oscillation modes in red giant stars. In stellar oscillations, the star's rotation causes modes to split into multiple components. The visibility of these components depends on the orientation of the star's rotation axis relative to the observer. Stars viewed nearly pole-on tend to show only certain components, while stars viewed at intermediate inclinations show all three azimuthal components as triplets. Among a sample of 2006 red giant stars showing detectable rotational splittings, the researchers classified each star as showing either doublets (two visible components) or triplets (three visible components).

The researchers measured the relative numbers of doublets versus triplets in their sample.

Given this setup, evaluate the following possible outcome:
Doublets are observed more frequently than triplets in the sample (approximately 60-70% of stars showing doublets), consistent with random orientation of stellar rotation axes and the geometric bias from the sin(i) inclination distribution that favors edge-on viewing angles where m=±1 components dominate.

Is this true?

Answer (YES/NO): NO